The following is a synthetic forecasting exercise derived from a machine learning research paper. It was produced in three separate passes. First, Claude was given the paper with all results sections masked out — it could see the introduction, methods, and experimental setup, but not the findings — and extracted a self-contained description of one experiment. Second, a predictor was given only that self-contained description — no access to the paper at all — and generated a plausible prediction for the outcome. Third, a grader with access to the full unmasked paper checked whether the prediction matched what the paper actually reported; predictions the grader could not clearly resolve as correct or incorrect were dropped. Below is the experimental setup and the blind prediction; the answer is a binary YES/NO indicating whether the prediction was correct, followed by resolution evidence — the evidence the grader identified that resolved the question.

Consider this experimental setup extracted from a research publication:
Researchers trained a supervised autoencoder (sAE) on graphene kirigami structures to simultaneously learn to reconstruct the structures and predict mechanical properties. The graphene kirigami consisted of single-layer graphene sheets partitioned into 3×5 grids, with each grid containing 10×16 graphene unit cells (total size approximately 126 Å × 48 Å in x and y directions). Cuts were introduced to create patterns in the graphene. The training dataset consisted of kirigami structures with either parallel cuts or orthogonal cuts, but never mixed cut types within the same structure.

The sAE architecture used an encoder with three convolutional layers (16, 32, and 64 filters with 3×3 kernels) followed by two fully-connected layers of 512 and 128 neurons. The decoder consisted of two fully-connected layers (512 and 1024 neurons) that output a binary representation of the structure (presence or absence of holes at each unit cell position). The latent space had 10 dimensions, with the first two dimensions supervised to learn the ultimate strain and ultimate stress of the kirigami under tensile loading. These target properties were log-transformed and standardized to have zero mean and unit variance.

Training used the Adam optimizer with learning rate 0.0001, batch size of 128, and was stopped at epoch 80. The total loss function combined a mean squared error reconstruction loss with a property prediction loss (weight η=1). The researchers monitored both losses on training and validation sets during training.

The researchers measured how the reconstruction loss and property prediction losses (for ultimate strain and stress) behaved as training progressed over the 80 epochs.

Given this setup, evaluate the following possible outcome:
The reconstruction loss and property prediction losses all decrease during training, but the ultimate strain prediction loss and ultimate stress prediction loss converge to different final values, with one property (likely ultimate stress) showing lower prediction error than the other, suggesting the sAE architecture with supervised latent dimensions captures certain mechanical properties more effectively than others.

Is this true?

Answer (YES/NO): YES